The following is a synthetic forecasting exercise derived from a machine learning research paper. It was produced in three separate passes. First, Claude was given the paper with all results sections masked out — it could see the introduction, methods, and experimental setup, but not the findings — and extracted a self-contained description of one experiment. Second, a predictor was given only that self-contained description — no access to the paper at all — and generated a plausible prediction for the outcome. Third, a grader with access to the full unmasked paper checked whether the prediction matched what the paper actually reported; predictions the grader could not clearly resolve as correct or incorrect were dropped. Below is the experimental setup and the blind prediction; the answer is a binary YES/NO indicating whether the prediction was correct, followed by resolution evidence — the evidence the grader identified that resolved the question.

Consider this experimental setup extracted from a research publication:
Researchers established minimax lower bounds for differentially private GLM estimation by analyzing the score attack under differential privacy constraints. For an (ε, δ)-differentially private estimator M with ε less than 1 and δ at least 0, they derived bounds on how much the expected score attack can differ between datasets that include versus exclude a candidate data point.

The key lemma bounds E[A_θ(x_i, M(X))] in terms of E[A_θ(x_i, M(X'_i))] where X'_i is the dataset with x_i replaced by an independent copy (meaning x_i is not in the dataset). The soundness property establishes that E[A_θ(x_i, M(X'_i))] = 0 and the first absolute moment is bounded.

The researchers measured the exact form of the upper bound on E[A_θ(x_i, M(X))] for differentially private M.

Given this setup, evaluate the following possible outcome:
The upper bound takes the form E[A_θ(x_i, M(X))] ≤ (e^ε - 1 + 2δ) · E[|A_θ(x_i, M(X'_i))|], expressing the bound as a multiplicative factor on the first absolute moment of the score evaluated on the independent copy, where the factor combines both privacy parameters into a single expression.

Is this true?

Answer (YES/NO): NO